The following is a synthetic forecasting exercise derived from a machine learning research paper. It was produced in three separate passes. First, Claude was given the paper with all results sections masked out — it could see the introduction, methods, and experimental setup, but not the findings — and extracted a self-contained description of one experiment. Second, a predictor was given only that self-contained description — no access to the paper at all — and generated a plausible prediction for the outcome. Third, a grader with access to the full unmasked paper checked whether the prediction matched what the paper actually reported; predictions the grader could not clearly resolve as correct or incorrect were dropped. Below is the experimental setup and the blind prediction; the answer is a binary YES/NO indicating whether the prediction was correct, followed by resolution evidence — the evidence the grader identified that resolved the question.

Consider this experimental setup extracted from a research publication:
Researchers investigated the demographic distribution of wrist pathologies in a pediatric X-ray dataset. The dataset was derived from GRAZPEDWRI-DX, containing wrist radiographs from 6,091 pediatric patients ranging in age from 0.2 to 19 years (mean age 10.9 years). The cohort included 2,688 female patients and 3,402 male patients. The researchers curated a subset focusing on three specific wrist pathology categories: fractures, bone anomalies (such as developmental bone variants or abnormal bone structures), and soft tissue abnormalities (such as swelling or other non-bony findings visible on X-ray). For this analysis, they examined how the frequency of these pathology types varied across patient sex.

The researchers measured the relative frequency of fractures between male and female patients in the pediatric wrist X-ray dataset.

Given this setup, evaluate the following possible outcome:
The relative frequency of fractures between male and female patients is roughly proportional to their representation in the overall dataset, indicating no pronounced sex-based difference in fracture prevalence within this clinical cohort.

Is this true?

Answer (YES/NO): NO